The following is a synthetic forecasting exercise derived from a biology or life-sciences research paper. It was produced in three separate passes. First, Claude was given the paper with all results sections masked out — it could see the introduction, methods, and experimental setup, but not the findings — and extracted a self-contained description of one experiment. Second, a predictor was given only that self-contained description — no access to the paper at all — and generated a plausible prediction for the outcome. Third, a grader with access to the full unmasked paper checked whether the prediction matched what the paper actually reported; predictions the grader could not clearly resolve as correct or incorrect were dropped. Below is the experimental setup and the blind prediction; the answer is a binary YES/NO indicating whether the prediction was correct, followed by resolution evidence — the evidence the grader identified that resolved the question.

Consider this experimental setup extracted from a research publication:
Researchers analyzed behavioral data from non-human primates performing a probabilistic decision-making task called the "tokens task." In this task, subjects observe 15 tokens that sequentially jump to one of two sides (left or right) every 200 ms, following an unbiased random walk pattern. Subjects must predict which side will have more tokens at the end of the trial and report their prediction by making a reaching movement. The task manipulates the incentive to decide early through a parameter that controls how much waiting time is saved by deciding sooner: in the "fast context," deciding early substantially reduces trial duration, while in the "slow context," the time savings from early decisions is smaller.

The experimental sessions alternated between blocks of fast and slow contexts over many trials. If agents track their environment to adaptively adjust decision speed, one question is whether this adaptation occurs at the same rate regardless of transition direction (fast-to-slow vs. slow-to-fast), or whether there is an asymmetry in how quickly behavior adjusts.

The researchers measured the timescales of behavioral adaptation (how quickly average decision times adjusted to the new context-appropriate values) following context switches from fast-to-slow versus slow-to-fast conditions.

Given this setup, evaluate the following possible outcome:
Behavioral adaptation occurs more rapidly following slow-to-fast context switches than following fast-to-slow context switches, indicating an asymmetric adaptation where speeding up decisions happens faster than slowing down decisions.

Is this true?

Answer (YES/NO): NO